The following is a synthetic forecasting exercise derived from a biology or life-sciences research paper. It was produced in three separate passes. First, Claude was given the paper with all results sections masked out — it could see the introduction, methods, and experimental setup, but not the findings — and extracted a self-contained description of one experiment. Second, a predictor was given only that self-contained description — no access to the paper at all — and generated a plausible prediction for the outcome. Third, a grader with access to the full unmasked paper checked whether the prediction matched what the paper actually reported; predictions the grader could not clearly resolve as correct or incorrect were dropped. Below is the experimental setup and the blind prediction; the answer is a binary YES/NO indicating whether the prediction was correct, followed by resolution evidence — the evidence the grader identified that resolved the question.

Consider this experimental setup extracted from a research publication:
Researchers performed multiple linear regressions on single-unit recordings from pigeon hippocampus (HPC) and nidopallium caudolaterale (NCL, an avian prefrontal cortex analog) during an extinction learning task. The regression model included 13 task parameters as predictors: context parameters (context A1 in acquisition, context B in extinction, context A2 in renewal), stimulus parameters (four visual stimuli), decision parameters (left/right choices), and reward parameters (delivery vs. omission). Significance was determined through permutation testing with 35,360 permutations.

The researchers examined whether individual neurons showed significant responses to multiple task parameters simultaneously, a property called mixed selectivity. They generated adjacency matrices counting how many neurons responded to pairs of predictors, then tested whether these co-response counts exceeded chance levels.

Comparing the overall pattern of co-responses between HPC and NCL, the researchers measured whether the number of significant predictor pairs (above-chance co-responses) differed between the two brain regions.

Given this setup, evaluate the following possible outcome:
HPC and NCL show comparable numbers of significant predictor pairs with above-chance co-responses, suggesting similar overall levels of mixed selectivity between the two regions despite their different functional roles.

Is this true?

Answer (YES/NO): NO